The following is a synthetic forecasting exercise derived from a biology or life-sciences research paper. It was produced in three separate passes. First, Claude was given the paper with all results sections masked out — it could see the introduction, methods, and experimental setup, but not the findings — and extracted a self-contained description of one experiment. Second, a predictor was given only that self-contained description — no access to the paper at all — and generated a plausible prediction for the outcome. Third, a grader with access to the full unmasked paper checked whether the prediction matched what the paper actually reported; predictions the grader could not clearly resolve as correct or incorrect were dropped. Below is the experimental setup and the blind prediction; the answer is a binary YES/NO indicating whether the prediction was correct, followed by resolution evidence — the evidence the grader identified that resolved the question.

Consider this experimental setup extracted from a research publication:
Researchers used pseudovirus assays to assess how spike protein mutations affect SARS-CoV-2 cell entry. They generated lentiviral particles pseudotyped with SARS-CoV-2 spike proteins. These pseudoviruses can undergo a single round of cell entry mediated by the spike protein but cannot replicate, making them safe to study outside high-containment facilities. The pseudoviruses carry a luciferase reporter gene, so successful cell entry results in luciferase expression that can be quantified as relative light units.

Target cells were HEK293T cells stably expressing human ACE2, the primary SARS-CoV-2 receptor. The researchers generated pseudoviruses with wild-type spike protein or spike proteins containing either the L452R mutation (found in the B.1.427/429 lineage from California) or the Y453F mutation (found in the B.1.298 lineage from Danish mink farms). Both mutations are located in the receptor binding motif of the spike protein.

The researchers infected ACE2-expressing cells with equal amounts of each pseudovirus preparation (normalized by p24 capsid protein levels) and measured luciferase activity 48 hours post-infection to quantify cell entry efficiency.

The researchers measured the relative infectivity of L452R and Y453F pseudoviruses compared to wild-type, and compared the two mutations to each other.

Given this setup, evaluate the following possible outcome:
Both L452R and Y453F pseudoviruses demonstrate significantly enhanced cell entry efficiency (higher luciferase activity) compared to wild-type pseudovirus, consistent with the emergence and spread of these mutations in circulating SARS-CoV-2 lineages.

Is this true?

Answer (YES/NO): NO